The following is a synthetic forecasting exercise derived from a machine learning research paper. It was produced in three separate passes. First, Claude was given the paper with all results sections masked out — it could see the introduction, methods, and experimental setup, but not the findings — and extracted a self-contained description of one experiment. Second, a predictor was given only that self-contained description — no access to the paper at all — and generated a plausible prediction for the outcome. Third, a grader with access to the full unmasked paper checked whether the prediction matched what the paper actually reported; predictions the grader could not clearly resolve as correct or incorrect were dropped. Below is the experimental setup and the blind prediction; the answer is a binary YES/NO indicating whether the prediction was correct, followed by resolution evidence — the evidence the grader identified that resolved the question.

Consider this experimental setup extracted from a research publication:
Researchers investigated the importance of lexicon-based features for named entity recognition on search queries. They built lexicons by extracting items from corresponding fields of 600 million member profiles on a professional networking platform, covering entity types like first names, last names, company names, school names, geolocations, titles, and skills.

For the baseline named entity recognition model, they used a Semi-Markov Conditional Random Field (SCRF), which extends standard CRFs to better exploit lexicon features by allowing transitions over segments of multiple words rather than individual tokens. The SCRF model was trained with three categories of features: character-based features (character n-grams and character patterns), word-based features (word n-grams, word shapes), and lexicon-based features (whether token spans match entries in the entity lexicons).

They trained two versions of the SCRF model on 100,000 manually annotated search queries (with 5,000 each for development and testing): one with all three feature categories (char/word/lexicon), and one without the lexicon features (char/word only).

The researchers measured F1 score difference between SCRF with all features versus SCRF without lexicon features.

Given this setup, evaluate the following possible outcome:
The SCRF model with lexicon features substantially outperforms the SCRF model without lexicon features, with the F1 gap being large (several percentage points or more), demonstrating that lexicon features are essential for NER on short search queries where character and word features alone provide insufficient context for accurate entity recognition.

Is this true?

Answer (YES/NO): YES